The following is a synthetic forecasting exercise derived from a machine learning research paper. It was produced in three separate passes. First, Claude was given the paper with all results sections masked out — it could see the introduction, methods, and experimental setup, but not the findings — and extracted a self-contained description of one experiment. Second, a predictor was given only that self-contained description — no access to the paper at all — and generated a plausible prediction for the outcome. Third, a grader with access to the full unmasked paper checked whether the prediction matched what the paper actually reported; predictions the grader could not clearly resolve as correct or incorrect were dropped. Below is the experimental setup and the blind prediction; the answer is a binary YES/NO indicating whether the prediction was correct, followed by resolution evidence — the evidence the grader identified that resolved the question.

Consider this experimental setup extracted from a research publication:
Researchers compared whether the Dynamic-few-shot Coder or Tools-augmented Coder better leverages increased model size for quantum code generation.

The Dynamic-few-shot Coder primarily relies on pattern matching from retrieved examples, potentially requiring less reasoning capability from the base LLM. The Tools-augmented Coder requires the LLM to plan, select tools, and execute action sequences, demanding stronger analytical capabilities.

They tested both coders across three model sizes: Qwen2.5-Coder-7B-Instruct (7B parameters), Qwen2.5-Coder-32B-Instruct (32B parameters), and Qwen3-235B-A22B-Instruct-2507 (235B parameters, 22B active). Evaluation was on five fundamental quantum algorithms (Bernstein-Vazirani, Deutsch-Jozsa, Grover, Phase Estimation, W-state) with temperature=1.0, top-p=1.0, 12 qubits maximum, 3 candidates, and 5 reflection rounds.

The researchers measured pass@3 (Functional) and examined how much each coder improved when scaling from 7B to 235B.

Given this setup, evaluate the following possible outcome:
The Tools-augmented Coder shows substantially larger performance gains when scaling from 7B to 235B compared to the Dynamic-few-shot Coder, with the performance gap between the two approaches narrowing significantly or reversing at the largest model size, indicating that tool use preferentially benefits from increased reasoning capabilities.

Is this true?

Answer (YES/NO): NO